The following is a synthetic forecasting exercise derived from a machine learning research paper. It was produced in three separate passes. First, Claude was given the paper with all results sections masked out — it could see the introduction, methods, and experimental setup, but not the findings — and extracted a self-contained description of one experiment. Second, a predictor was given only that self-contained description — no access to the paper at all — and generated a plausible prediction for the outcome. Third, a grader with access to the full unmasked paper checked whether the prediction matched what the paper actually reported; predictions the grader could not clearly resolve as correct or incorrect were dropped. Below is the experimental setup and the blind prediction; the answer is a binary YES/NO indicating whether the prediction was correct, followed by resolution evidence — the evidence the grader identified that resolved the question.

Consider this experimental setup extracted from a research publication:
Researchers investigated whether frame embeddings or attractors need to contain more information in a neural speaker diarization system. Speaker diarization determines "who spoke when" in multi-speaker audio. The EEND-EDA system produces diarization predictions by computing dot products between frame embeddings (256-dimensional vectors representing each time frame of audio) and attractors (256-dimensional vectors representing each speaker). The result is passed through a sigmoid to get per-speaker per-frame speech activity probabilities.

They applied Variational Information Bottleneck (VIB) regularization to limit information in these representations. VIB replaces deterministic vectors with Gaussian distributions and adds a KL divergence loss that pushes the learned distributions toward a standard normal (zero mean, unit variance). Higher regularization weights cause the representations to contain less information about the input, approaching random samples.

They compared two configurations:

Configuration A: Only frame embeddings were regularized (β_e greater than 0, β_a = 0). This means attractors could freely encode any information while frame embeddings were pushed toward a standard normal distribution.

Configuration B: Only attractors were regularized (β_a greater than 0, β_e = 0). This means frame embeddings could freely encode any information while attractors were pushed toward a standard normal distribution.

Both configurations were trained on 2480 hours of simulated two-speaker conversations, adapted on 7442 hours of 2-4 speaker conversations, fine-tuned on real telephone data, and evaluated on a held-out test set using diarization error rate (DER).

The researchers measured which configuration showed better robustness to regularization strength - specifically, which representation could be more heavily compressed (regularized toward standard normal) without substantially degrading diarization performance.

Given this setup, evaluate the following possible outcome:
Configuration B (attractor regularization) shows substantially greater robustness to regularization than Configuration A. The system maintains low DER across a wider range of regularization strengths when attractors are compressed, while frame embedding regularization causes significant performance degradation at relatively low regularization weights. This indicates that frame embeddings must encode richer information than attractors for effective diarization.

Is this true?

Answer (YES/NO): NO